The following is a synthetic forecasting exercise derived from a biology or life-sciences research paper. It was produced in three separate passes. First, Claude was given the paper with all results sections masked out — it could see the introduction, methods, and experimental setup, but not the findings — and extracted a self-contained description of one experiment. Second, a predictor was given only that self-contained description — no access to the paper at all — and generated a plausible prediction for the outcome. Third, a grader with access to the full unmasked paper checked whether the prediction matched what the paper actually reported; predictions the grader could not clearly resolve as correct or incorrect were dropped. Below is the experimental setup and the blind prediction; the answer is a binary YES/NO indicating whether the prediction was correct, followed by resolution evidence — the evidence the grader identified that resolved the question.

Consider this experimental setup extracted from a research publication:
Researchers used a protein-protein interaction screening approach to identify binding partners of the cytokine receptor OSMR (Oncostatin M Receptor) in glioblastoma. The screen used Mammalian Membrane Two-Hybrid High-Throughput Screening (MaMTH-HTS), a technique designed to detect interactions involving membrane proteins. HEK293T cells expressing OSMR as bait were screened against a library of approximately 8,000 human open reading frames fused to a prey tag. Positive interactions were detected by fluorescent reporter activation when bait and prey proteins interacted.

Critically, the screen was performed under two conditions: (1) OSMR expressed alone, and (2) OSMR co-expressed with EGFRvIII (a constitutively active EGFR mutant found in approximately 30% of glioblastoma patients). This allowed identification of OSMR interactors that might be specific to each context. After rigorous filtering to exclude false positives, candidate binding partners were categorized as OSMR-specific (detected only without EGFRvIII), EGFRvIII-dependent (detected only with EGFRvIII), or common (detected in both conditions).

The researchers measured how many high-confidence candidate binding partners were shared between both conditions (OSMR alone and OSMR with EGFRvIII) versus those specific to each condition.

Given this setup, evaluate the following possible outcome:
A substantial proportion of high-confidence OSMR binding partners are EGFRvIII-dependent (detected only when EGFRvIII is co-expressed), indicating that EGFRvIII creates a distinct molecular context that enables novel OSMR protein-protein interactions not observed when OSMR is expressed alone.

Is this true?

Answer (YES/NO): YES